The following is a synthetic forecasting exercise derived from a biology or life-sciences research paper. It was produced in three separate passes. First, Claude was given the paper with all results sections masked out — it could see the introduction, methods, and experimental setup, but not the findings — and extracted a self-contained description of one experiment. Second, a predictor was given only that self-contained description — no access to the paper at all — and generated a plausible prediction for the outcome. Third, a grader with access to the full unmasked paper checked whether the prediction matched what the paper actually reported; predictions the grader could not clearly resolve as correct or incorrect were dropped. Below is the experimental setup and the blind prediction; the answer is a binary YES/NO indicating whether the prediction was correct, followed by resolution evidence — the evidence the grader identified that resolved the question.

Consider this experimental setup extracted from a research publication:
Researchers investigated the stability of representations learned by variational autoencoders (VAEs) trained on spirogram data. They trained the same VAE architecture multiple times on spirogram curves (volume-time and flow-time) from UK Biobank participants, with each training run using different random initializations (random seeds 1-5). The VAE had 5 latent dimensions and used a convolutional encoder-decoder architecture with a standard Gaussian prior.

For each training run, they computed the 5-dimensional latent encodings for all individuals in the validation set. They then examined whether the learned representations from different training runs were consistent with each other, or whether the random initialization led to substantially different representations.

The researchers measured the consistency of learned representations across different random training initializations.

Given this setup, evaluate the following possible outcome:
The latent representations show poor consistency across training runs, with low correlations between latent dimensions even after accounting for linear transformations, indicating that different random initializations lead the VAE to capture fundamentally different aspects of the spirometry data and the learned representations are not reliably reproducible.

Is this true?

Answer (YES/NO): NO